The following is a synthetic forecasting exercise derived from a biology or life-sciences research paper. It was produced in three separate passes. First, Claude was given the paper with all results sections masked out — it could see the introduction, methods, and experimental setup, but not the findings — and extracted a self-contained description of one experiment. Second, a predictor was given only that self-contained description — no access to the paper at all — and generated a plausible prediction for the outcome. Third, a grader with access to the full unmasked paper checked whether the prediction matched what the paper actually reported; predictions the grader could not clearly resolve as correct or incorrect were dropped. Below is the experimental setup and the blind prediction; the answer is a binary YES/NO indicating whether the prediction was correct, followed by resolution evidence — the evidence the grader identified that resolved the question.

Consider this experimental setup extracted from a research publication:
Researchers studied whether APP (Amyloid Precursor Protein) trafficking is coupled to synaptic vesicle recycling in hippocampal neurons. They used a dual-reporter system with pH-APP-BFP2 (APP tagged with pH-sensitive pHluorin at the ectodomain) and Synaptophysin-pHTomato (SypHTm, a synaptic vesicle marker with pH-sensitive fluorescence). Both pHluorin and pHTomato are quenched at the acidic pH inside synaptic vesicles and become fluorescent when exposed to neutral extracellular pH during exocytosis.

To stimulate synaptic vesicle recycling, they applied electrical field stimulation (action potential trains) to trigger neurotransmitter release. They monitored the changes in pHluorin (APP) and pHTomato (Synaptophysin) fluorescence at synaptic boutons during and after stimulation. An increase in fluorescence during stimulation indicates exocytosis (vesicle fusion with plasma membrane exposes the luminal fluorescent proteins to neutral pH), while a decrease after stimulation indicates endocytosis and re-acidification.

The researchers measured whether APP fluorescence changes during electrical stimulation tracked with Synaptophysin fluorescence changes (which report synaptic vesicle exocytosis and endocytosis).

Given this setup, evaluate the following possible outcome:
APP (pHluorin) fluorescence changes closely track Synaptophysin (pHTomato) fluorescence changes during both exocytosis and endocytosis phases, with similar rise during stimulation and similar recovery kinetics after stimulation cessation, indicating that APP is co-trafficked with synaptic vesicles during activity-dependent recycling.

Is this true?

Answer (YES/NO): NO